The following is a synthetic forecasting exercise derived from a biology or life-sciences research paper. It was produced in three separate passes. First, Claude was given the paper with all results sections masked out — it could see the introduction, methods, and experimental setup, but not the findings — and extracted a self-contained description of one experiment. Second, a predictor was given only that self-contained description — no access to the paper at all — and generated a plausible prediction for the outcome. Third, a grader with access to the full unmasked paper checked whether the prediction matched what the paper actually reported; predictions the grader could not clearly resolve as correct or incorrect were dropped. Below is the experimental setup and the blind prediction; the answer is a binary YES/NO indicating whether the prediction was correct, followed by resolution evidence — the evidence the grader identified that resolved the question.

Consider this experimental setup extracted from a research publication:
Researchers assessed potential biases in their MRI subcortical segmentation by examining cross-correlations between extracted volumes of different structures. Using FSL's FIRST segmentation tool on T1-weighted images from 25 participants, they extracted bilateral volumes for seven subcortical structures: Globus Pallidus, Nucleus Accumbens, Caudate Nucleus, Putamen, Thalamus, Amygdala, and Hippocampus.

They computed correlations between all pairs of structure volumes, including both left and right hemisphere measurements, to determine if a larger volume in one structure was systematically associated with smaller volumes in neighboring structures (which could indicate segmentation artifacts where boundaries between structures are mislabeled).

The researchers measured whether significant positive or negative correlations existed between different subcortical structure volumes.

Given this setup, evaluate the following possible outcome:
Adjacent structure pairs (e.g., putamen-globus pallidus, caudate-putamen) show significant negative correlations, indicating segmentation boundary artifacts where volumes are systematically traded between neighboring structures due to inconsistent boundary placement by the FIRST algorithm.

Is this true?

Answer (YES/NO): NO